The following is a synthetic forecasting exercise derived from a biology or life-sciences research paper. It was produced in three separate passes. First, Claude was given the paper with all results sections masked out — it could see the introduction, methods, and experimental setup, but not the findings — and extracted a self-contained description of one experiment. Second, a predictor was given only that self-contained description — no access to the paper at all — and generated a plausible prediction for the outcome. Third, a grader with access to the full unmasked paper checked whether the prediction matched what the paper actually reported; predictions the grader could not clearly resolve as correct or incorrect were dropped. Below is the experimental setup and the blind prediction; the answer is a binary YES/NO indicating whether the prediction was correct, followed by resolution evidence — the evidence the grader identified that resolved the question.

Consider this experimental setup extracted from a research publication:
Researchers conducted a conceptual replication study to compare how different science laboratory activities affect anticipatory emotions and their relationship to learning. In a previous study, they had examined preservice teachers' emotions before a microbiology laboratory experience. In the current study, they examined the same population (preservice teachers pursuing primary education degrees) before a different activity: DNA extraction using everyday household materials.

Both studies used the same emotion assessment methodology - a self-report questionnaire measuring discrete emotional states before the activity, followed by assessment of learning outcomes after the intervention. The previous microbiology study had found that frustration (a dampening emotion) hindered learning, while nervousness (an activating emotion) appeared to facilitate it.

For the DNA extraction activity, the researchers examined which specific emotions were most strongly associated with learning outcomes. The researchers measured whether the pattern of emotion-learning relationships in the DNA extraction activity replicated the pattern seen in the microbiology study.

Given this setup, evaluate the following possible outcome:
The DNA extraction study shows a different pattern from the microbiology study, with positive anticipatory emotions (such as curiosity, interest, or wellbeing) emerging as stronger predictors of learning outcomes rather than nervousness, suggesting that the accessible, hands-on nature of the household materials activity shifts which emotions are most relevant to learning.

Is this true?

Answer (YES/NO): NO